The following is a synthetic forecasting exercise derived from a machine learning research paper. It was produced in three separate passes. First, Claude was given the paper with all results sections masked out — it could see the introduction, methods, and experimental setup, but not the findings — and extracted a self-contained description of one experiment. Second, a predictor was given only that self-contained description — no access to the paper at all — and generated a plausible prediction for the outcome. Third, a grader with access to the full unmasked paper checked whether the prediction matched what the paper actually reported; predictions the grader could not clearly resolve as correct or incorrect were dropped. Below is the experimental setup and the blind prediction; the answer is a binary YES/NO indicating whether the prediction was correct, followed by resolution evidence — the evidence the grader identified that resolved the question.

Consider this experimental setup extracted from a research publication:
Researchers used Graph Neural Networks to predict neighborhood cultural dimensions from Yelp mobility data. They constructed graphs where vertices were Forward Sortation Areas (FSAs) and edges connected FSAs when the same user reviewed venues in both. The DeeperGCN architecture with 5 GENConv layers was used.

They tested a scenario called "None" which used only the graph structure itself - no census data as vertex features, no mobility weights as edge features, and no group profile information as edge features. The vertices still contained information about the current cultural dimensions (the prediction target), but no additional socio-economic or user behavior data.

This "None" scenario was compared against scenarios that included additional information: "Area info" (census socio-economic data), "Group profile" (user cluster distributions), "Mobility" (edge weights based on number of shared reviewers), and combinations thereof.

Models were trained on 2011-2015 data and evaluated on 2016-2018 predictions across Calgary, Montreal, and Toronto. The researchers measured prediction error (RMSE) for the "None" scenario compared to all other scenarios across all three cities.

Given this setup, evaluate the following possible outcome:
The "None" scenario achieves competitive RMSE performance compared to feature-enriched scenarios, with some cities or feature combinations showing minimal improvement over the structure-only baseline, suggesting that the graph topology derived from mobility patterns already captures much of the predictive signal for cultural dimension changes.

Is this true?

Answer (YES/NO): NO